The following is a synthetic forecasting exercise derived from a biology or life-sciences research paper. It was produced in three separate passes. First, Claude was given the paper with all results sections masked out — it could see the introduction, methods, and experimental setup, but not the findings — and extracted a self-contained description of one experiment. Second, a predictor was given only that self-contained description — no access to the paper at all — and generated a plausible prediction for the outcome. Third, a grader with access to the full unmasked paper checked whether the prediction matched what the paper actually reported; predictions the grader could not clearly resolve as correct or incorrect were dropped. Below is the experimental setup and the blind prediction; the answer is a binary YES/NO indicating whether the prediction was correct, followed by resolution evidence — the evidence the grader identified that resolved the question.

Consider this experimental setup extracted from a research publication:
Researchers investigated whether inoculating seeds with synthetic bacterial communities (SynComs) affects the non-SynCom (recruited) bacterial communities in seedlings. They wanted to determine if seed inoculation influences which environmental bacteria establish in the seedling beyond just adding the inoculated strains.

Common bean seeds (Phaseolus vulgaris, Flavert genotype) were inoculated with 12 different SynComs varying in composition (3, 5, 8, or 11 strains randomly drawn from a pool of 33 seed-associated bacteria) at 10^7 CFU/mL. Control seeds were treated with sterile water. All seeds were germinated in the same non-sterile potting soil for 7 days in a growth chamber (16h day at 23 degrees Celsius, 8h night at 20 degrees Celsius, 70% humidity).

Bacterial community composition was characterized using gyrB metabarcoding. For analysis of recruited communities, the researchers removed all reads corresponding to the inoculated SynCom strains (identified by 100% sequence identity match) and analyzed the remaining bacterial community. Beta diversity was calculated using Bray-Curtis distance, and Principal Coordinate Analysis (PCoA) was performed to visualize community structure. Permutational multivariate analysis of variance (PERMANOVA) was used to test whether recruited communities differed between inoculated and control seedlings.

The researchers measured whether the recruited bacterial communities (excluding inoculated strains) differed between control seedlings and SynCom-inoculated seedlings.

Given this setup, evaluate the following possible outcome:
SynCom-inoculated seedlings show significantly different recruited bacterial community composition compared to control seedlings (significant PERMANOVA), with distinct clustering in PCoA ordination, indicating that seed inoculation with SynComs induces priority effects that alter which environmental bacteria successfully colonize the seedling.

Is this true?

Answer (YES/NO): YES